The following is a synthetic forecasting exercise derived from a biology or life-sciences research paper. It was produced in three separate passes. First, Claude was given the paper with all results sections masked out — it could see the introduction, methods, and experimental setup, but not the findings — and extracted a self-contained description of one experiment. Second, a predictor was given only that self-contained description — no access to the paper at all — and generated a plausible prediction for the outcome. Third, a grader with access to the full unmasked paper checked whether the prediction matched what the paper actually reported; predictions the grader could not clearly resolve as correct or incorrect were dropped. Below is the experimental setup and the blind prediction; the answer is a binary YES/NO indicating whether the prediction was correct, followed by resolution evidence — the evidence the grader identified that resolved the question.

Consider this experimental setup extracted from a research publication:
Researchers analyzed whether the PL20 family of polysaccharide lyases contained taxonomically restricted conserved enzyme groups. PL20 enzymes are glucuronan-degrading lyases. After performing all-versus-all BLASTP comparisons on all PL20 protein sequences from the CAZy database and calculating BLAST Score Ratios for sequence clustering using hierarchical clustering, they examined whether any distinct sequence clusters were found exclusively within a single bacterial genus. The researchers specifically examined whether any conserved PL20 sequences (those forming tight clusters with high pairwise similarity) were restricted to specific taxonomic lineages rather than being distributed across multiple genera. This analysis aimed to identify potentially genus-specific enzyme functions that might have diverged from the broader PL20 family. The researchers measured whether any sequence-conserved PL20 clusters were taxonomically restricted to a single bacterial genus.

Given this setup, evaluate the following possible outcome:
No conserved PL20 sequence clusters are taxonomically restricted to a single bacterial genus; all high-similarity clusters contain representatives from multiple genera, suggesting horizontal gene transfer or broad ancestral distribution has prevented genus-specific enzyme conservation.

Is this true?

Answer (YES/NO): NO